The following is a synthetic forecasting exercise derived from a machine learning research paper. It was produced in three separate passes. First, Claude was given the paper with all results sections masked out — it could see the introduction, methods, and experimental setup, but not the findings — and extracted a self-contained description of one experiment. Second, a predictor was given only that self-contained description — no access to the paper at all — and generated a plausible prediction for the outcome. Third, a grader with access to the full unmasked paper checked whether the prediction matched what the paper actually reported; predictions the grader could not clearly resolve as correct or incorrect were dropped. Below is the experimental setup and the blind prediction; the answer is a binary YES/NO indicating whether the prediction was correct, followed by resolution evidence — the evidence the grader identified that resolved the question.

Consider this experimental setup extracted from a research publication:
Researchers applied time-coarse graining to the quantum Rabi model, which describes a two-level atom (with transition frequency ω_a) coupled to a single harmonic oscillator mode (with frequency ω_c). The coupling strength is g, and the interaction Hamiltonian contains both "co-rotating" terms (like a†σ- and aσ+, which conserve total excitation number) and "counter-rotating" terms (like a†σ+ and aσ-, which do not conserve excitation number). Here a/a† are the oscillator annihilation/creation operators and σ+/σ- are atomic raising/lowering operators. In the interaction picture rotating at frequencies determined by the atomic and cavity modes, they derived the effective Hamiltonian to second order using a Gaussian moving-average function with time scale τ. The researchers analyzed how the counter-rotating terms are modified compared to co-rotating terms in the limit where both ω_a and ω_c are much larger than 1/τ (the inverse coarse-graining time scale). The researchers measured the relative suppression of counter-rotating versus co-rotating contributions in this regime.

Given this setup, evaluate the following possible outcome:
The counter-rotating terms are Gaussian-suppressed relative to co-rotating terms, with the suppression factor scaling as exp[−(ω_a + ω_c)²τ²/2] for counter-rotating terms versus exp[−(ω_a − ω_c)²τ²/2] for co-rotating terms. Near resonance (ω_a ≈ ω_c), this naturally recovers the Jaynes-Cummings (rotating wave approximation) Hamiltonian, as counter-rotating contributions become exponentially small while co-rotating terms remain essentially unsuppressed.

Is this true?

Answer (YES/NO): YES